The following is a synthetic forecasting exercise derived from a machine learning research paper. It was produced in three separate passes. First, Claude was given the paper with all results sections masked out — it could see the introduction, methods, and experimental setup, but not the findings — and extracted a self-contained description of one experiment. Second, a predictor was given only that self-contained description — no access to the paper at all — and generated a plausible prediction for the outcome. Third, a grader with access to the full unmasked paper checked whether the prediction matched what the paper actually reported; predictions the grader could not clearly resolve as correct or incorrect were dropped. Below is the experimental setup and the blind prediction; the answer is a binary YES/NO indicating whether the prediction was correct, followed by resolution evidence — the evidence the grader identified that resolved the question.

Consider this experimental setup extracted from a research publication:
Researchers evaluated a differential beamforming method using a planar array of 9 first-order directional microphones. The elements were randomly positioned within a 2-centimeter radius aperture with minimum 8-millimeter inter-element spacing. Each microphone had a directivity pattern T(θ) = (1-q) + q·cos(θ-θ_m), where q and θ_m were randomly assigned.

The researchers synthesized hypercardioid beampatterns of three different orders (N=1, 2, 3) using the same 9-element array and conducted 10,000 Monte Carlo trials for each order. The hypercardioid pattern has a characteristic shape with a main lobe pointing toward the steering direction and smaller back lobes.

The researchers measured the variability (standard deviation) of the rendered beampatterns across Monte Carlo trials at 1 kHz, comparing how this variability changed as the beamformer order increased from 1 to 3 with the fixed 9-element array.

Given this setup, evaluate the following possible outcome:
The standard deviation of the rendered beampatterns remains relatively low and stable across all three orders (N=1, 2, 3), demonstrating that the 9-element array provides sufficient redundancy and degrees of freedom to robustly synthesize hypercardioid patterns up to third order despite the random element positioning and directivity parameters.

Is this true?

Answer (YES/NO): YES